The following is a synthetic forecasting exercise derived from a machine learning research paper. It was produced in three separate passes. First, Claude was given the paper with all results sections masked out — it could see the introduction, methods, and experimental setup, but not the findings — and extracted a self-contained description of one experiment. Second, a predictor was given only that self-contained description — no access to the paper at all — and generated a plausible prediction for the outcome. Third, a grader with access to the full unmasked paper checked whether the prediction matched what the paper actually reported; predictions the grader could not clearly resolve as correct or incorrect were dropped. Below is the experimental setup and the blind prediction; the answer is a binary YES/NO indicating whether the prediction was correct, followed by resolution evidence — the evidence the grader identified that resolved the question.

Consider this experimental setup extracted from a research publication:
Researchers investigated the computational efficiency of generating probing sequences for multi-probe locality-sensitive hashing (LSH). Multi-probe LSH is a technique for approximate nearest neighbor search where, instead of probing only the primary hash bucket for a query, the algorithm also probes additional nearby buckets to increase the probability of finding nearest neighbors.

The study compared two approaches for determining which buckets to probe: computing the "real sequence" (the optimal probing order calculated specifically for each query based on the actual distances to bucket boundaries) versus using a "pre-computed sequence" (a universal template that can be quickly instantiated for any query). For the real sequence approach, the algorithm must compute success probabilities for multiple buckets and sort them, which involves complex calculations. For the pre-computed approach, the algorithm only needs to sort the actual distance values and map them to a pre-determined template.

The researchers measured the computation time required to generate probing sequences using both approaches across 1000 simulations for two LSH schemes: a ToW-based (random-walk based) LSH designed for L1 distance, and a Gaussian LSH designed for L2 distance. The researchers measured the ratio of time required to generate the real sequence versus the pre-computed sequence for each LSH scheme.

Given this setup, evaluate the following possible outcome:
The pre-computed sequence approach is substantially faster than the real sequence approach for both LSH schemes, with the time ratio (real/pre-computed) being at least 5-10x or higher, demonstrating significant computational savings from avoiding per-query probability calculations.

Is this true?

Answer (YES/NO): YES